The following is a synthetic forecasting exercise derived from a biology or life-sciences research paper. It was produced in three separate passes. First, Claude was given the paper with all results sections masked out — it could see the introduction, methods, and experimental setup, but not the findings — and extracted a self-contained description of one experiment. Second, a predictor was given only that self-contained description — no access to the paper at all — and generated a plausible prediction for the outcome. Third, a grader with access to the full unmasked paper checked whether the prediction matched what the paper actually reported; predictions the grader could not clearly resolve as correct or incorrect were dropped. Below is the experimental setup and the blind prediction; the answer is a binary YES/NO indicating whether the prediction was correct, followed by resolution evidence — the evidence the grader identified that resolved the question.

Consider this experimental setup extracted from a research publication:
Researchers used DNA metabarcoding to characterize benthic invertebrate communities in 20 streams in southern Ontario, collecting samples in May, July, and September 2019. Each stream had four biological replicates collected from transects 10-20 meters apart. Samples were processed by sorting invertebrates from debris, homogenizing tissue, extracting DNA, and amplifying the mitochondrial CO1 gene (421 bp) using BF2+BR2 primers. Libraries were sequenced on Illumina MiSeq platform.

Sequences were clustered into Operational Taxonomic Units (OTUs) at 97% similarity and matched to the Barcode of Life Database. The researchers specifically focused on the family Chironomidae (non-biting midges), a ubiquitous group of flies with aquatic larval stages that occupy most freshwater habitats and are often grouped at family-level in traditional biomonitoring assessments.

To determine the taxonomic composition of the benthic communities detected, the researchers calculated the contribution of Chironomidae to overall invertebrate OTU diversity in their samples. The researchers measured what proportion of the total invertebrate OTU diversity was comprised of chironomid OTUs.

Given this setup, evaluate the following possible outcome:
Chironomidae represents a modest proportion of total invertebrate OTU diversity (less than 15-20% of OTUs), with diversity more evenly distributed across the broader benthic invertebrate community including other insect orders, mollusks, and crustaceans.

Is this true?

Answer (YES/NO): NO